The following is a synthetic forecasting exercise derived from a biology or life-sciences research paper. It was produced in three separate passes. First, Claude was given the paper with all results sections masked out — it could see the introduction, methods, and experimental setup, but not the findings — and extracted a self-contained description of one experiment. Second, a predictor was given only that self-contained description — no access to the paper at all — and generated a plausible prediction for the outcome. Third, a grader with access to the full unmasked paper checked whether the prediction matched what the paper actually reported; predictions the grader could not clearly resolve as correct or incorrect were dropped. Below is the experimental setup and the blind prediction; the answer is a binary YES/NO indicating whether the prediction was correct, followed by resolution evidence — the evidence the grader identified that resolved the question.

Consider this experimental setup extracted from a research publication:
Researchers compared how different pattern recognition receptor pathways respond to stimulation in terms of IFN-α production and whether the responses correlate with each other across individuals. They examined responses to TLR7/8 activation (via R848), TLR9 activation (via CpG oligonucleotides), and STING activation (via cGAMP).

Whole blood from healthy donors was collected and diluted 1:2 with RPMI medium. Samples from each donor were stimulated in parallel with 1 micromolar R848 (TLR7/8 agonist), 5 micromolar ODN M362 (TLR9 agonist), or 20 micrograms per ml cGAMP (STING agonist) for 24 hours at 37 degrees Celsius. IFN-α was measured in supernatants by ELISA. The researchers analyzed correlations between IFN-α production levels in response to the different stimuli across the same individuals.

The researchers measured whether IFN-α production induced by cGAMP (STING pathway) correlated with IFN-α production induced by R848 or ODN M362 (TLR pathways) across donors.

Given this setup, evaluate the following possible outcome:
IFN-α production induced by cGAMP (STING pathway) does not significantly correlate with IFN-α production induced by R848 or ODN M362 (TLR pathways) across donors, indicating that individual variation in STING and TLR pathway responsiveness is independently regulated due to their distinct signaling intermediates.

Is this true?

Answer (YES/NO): YES